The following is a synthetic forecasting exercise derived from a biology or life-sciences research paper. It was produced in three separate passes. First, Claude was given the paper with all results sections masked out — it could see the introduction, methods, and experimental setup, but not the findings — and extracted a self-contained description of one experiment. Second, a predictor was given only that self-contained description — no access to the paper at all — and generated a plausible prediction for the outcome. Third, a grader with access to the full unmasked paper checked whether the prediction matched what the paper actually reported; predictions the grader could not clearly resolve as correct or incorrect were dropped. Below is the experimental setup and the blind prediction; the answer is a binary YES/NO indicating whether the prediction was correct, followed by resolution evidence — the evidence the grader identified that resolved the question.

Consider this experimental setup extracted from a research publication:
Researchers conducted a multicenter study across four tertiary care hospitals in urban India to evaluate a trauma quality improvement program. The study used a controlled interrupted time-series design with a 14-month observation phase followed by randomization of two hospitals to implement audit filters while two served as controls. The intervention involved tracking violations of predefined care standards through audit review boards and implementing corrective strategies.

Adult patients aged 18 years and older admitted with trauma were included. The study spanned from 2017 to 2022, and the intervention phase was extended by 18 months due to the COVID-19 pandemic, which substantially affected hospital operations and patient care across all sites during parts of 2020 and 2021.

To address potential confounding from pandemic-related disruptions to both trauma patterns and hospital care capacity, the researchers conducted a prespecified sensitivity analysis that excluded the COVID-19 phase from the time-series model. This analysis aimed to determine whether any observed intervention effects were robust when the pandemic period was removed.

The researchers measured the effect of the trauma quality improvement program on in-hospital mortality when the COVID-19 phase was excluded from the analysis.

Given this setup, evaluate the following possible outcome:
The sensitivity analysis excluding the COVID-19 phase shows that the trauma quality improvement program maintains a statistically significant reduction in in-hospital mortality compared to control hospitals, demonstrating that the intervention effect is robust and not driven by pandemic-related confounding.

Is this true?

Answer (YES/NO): YES